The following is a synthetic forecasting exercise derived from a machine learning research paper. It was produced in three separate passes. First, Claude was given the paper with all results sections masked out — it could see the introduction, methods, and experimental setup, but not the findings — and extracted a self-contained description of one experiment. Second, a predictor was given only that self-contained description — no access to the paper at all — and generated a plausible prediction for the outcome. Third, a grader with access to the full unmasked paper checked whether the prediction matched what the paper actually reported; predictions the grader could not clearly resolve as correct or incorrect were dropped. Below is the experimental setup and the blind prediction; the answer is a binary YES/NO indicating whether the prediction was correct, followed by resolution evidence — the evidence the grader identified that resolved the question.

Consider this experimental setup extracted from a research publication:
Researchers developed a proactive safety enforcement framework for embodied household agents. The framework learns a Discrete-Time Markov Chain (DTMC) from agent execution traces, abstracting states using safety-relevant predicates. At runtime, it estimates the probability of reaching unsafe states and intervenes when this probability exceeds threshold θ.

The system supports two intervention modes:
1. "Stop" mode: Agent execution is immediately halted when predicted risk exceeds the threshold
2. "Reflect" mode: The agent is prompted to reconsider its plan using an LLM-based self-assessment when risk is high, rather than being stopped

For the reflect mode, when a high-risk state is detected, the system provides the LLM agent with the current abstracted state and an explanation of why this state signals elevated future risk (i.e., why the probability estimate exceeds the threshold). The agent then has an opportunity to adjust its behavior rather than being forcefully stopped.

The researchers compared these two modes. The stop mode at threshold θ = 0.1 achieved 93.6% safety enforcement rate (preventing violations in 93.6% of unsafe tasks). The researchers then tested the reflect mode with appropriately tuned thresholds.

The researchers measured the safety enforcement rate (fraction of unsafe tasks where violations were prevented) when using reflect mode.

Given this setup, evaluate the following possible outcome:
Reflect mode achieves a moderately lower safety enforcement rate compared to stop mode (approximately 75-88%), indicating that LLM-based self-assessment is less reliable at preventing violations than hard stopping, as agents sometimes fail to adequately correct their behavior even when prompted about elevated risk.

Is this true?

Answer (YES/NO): NO